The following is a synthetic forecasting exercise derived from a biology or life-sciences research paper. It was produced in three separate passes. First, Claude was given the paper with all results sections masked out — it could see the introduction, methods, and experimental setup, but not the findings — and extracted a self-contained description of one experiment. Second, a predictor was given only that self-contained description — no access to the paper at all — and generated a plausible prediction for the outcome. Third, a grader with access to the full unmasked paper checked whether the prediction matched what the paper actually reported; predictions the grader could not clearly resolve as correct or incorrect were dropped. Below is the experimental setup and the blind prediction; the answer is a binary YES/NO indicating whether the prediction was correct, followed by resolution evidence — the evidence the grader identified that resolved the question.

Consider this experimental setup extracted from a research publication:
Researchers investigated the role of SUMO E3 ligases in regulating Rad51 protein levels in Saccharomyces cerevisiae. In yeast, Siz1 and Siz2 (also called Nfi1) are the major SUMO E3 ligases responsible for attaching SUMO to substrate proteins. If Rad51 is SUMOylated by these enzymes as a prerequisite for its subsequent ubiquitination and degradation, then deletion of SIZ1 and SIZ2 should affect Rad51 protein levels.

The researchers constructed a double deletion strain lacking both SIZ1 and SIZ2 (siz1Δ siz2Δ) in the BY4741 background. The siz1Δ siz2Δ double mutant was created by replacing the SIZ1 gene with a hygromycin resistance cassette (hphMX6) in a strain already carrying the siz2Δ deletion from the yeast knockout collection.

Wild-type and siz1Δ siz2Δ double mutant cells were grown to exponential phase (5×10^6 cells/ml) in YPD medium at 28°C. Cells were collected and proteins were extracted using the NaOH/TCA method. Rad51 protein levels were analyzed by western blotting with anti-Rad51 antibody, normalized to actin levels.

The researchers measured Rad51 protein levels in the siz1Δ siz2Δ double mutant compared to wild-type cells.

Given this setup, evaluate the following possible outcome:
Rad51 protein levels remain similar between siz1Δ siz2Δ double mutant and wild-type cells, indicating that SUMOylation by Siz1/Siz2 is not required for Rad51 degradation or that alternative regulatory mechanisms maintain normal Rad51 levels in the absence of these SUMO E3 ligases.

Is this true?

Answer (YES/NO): NO